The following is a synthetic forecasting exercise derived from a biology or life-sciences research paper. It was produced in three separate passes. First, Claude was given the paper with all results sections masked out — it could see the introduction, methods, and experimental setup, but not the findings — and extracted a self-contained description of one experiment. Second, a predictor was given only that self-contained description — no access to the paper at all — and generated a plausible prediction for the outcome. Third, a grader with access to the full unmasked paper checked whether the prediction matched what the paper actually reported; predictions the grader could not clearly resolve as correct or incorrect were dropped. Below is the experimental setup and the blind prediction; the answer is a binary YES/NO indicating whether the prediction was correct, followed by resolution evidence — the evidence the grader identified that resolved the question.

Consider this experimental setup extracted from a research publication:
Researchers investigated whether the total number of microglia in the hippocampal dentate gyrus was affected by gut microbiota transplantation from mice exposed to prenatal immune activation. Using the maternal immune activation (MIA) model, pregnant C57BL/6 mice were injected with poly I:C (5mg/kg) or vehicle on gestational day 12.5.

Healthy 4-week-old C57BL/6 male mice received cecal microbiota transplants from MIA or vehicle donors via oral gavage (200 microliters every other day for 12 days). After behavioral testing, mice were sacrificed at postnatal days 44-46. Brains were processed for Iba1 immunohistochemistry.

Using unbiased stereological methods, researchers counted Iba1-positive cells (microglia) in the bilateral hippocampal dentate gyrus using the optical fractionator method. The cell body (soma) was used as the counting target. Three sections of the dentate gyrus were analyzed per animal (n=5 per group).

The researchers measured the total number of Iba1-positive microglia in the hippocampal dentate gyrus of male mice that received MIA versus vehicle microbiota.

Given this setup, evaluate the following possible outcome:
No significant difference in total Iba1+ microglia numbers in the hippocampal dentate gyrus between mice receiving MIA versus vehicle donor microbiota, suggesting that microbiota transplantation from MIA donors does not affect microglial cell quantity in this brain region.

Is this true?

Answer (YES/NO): NO